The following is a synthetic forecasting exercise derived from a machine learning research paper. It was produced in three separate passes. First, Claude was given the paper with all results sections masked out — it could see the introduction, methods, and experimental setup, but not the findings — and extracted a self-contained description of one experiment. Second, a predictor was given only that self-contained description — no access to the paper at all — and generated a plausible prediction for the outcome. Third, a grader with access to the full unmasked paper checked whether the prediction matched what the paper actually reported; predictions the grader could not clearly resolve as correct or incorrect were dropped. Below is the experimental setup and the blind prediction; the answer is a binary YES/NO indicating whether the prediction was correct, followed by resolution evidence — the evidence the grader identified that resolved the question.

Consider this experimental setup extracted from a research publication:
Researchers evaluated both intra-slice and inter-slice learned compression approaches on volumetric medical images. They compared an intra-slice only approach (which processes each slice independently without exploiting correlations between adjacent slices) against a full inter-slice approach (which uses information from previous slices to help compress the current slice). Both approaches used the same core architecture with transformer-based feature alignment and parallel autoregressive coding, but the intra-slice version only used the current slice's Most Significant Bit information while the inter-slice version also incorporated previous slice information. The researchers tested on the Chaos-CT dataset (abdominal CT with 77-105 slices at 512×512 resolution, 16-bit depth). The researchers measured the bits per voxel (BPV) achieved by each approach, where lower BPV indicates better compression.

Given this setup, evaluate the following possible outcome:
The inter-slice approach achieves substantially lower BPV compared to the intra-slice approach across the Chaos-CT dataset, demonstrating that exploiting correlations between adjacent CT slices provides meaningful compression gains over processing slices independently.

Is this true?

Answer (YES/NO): YES